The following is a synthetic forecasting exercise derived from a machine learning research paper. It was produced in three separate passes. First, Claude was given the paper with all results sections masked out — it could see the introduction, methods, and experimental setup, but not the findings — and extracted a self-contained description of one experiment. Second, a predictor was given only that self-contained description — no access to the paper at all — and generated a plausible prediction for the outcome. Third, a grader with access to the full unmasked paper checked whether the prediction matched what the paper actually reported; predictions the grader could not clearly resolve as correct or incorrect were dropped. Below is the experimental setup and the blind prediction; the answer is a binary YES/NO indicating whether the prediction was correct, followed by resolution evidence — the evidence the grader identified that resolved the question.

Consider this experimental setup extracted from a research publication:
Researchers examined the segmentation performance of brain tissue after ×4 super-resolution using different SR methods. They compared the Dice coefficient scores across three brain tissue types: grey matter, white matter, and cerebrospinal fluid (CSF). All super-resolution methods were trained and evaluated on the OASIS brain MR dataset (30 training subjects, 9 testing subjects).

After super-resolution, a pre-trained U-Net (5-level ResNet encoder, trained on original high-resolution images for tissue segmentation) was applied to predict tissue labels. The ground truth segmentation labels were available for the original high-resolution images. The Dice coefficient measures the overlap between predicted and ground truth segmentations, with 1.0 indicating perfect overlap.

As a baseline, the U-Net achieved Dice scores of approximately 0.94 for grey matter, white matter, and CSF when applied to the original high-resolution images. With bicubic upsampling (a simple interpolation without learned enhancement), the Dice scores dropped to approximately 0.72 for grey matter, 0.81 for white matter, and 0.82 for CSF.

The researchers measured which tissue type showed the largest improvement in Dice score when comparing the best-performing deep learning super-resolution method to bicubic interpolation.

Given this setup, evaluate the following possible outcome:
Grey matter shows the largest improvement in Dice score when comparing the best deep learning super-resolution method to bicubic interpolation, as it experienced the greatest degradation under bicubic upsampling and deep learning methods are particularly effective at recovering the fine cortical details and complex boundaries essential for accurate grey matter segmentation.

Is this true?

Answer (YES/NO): YES